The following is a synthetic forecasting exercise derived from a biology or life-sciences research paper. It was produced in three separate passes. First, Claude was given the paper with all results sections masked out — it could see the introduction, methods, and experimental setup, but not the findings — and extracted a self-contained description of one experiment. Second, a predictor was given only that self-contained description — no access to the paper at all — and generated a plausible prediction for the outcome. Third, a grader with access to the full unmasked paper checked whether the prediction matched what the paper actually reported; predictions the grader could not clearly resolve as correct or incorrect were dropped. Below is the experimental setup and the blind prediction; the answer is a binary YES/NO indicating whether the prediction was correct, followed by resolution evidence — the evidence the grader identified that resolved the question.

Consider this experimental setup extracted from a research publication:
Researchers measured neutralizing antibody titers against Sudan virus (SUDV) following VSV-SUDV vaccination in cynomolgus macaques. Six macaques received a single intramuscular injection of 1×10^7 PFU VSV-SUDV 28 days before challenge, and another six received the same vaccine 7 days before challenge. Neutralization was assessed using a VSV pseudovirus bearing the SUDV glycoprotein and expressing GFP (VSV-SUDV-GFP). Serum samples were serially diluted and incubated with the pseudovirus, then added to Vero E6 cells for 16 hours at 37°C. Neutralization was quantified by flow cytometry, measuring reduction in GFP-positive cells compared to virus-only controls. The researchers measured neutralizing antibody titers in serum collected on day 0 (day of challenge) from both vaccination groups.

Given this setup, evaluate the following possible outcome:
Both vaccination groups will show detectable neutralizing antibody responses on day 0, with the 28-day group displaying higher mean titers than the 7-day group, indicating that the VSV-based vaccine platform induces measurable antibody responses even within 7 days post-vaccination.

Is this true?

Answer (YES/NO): NO